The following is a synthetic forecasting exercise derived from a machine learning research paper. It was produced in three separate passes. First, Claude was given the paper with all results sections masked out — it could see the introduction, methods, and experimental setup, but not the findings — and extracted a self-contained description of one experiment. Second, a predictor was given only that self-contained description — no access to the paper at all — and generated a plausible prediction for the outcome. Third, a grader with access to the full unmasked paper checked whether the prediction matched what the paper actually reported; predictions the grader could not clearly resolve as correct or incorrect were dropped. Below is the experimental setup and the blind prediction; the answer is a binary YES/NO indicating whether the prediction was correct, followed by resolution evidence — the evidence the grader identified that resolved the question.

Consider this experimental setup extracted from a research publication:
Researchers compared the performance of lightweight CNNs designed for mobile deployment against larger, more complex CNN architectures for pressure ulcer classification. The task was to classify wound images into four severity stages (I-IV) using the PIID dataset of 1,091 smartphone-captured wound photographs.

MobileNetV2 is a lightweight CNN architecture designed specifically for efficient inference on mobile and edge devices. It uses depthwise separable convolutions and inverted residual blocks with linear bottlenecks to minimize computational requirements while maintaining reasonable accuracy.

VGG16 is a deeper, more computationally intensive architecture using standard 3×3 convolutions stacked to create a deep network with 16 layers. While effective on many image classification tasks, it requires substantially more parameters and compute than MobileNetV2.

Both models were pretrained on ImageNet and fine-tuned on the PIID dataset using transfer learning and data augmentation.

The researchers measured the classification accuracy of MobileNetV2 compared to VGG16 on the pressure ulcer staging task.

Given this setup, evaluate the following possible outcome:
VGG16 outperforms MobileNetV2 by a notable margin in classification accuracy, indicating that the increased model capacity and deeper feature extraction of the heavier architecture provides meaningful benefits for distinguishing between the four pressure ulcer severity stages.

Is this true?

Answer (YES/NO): YES